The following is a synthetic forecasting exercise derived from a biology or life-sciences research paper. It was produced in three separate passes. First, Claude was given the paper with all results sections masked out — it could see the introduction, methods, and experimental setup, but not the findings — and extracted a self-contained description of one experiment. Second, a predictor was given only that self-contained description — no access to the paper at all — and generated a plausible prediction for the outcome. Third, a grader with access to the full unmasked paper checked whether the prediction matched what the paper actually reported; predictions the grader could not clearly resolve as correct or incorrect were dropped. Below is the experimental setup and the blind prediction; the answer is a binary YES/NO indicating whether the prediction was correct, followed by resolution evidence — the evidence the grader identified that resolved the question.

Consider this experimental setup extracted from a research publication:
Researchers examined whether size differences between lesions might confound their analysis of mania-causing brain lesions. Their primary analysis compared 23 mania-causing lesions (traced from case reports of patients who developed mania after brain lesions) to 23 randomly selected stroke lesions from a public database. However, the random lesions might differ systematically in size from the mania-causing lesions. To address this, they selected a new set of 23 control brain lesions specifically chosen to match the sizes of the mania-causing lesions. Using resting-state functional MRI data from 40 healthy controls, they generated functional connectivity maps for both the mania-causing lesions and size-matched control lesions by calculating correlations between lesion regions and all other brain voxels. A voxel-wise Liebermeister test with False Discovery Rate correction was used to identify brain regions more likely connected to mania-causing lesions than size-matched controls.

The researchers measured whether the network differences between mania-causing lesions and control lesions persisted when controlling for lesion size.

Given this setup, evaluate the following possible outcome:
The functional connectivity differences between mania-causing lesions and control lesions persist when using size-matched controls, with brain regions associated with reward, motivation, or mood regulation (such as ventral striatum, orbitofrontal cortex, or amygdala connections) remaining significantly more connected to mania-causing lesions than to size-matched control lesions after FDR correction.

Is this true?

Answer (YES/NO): NO